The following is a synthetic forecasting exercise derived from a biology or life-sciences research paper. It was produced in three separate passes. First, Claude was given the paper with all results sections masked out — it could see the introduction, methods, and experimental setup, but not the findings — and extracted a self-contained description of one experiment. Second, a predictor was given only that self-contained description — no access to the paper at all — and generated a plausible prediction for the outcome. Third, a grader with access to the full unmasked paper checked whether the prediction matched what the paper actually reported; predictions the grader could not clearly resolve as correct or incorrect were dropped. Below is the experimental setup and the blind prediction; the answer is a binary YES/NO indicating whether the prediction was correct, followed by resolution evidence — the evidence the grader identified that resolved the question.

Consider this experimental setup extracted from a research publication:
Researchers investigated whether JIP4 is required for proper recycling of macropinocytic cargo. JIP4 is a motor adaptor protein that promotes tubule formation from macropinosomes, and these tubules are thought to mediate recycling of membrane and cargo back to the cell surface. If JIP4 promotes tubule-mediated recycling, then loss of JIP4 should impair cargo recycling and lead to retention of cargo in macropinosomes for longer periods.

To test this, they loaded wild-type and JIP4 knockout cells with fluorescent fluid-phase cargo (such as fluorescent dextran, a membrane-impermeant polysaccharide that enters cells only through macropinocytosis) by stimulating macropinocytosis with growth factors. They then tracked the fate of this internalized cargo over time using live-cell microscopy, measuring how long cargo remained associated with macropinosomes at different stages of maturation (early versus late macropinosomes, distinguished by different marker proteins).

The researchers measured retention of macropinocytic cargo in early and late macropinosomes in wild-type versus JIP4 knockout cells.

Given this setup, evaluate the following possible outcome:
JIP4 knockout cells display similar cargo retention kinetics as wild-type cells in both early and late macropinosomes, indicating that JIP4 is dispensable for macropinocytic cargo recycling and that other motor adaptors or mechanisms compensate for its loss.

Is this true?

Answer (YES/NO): NO